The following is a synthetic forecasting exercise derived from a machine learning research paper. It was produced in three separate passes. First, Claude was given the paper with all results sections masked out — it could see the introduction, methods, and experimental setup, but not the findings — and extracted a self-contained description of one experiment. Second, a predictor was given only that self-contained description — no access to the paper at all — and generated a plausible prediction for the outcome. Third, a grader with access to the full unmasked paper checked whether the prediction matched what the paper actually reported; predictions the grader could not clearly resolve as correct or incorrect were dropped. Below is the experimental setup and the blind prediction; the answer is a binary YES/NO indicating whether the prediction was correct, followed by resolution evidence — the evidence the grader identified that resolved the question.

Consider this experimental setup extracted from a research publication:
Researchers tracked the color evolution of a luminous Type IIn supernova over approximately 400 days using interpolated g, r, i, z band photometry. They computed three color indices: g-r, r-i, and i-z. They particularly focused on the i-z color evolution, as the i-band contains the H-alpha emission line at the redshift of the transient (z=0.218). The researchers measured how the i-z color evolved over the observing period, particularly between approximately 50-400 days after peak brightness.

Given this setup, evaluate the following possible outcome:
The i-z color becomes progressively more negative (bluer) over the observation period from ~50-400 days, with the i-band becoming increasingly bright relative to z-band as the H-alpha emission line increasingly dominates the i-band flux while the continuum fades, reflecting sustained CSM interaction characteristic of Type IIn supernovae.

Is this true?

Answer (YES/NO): YES